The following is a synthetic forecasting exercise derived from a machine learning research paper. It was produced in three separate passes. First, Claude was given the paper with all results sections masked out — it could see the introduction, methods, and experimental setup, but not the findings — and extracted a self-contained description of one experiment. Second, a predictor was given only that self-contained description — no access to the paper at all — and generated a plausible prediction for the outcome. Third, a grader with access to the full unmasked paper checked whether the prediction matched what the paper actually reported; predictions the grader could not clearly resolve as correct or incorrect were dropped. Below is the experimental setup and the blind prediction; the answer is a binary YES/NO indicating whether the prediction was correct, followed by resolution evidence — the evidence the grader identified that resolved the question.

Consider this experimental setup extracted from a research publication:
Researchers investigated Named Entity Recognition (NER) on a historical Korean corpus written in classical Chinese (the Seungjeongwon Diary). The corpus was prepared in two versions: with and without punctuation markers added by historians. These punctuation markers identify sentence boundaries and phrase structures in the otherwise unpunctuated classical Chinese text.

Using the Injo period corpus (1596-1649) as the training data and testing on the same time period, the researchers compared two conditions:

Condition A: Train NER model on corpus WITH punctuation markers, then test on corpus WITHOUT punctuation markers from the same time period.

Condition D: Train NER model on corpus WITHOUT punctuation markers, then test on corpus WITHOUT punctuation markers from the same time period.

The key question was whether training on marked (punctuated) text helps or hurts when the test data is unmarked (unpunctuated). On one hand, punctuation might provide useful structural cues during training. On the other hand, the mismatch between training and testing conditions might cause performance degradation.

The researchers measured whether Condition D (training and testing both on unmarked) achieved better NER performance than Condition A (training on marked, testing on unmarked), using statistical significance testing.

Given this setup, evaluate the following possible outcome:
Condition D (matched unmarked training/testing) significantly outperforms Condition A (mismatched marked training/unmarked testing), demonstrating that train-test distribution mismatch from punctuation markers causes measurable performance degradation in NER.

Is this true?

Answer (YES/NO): YES